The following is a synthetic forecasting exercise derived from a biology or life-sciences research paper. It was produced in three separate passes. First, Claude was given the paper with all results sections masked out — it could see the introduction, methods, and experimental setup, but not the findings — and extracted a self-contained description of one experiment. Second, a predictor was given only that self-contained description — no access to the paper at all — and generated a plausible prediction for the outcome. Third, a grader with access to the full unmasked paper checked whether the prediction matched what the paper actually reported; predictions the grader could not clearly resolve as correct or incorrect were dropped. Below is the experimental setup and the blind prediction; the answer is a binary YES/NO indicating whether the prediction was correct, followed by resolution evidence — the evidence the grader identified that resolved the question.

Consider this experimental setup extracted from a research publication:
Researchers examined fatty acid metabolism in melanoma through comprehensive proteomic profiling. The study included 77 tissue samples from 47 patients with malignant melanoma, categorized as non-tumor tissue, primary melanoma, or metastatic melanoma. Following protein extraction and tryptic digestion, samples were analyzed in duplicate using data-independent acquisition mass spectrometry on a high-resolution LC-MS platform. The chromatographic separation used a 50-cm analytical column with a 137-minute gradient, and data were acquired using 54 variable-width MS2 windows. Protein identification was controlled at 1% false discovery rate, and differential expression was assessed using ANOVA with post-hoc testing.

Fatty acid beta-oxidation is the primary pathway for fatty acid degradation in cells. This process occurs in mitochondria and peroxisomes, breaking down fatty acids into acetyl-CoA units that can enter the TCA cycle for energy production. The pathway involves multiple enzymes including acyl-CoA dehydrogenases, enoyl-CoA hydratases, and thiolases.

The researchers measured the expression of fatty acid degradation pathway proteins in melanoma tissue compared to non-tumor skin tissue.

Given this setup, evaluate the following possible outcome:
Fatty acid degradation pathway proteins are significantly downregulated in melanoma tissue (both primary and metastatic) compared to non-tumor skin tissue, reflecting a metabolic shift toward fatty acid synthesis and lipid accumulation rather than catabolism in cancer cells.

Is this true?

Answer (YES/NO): NO